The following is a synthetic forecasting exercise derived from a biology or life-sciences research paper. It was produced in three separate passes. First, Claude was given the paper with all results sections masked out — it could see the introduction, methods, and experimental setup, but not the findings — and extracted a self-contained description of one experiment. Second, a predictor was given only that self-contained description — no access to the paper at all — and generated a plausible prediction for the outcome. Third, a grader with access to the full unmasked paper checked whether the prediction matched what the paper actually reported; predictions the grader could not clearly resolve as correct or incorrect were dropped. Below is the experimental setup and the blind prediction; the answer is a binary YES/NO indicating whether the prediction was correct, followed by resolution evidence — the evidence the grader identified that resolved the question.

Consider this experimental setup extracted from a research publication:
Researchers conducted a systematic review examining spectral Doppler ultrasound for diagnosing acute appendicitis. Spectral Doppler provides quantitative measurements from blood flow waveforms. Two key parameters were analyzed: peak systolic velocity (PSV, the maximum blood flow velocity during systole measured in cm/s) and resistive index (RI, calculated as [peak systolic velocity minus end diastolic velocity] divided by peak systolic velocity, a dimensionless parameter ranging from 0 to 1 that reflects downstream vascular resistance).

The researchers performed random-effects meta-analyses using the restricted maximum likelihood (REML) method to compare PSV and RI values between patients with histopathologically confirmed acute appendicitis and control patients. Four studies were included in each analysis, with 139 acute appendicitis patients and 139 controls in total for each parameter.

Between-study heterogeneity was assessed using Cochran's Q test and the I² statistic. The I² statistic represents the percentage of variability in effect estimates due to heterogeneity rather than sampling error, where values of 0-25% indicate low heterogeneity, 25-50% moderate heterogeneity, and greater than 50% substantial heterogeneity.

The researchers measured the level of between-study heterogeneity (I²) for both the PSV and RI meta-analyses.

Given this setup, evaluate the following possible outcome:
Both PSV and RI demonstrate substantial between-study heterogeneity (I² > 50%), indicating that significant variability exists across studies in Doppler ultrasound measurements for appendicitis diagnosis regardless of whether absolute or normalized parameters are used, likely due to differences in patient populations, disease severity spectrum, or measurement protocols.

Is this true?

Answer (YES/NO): YES